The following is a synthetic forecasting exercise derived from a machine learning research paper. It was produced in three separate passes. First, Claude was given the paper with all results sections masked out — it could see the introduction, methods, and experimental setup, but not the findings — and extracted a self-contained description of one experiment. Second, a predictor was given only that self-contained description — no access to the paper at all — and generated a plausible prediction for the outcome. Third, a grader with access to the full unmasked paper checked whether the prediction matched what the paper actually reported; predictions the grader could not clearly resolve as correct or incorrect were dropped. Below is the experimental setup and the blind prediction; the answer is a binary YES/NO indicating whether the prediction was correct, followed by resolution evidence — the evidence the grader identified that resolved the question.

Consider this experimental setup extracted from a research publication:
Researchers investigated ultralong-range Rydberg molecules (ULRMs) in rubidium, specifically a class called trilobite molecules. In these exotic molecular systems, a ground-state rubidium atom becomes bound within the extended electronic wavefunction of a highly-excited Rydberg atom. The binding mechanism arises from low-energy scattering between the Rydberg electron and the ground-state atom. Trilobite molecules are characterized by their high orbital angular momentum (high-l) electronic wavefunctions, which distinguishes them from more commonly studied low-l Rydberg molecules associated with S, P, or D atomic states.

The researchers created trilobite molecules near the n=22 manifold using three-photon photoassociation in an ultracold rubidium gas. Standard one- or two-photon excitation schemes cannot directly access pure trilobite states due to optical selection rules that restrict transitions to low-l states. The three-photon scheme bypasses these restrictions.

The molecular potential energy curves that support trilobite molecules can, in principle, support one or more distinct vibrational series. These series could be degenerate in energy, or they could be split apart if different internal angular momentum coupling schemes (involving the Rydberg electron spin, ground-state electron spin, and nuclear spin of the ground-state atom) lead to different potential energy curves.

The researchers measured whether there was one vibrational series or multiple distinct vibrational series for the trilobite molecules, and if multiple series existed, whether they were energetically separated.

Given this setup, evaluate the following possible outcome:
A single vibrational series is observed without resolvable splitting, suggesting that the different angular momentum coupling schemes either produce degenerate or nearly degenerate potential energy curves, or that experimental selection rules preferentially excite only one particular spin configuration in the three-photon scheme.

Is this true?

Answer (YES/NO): NO